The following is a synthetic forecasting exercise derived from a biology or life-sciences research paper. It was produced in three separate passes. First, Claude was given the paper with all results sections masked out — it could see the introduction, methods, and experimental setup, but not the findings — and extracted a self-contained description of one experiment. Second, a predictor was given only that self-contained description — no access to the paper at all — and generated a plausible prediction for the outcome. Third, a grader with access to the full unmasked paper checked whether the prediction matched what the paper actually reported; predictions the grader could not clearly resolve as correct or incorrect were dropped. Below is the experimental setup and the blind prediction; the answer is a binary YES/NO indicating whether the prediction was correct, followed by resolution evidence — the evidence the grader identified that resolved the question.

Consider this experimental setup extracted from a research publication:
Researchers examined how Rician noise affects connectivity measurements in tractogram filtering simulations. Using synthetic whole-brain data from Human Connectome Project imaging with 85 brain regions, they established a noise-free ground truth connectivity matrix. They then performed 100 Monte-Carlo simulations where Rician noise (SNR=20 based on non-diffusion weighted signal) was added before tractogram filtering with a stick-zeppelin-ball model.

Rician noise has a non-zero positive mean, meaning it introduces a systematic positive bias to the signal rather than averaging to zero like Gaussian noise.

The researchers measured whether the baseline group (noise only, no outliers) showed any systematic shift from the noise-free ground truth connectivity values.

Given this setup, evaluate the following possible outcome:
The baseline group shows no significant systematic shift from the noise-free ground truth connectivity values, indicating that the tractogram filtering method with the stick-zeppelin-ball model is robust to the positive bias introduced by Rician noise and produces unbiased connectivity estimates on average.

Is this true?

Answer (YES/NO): NO